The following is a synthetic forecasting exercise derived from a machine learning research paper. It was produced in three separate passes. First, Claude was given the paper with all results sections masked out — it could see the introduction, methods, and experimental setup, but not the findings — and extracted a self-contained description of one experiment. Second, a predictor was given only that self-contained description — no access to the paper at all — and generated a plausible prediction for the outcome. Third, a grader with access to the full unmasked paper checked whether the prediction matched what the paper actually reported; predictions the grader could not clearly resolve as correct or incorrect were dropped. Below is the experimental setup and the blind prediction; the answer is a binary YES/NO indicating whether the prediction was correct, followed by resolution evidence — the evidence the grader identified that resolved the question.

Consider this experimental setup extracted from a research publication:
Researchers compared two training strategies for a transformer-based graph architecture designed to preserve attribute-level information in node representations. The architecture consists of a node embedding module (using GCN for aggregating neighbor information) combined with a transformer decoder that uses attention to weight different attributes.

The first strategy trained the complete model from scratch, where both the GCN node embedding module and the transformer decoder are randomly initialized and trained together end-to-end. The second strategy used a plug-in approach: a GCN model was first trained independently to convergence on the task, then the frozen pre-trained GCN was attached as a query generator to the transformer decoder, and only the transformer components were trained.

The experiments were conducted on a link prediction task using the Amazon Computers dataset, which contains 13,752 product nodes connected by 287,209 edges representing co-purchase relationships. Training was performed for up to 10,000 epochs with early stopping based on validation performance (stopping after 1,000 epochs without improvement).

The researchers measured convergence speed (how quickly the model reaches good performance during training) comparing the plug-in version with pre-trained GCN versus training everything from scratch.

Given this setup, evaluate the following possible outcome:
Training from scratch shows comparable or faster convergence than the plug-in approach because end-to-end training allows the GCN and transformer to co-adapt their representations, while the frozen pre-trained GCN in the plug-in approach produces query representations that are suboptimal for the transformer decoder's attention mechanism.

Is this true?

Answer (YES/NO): NO